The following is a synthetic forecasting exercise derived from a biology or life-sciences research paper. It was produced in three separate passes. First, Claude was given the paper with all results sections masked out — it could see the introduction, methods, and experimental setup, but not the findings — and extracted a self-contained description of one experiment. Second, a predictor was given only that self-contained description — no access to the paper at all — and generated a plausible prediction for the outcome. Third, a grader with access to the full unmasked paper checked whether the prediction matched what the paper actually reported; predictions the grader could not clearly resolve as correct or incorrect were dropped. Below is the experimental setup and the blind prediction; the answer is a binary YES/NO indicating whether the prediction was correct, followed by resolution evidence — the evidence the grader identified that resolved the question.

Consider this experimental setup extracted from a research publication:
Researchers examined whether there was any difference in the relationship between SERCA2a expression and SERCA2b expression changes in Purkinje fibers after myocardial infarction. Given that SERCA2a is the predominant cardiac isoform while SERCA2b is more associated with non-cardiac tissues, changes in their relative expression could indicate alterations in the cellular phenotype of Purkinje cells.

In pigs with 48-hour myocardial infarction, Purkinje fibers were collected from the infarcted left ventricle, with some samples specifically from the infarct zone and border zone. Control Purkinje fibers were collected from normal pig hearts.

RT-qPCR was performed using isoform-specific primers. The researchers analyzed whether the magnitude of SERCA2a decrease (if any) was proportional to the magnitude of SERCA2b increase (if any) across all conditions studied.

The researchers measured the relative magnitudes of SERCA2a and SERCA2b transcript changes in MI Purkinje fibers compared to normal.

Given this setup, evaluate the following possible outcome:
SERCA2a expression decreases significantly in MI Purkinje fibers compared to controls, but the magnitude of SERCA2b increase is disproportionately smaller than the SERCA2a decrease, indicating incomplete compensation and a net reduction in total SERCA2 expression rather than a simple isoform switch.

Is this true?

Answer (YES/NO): NO